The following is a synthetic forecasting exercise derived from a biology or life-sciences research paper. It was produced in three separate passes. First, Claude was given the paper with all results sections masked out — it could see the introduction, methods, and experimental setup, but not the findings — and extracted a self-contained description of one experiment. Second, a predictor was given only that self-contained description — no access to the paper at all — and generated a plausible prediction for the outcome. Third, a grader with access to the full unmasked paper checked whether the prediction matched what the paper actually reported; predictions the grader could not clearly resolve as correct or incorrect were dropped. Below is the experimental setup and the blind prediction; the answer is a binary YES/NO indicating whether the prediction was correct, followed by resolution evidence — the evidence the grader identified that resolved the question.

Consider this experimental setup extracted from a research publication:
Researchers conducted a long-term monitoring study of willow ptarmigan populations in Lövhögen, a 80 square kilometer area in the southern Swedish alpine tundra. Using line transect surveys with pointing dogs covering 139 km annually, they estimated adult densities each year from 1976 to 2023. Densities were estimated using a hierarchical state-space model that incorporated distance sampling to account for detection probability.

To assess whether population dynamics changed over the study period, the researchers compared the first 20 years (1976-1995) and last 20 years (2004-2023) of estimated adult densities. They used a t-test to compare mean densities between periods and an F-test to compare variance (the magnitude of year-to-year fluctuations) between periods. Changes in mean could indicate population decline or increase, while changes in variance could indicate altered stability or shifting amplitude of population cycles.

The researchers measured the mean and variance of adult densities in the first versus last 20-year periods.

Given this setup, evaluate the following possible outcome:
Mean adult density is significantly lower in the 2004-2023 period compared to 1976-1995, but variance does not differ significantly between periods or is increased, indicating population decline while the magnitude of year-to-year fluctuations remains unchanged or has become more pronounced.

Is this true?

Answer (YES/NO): NO